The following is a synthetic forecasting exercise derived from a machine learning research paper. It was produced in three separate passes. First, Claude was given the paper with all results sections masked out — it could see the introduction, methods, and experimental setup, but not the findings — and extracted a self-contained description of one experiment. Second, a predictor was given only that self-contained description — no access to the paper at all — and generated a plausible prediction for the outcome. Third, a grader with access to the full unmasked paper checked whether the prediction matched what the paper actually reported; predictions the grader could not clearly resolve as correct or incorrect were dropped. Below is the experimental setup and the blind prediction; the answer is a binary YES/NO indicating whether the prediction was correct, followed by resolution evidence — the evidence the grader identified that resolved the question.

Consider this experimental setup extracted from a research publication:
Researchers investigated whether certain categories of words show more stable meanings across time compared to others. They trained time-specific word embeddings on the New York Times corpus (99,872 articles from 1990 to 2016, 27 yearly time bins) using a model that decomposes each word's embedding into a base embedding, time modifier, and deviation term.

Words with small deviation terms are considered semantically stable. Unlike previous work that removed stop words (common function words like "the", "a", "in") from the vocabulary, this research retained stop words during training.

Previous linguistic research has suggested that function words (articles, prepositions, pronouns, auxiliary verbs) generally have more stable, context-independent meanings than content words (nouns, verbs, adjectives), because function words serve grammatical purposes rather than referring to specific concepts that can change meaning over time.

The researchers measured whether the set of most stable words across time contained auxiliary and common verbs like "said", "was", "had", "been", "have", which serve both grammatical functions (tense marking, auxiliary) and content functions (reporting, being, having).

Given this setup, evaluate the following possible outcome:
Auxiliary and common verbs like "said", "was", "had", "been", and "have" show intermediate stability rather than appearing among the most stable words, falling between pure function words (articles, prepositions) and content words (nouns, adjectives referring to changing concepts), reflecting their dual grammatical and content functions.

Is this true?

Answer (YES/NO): NO